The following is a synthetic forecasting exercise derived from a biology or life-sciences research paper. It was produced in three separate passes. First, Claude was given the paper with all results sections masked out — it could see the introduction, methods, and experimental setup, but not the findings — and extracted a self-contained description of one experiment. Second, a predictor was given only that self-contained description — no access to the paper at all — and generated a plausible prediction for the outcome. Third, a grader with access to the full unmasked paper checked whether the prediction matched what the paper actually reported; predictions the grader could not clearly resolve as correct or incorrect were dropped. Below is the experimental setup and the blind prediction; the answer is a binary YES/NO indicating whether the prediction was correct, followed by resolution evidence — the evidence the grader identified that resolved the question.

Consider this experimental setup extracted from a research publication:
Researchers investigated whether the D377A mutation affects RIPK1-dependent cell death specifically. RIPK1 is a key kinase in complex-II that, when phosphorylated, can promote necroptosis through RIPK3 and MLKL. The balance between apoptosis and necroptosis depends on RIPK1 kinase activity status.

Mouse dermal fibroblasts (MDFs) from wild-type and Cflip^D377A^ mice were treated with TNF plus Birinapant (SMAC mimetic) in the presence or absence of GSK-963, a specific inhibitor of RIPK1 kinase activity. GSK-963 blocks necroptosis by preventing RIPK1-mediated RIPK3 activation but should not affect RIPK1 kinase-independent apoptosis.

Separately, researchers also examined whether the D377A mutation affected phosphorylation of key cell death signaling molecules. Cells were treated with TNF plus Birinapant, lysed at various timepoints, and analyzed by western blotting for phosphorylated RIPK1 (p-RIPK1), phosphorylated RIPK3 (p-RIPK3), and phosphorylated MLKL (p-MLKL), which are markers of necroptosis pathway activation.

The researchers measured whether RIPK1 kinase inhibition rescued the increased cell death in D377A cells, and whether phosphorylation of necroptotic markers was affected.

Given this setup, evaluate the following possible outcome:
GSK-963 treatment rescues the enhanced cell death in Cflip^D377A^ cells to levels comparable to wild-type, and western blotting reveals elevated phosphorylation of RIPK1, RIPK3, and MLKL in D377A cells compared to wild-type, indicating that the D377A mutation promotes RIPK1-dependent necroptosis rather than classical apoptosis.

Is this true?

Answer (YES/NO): NO